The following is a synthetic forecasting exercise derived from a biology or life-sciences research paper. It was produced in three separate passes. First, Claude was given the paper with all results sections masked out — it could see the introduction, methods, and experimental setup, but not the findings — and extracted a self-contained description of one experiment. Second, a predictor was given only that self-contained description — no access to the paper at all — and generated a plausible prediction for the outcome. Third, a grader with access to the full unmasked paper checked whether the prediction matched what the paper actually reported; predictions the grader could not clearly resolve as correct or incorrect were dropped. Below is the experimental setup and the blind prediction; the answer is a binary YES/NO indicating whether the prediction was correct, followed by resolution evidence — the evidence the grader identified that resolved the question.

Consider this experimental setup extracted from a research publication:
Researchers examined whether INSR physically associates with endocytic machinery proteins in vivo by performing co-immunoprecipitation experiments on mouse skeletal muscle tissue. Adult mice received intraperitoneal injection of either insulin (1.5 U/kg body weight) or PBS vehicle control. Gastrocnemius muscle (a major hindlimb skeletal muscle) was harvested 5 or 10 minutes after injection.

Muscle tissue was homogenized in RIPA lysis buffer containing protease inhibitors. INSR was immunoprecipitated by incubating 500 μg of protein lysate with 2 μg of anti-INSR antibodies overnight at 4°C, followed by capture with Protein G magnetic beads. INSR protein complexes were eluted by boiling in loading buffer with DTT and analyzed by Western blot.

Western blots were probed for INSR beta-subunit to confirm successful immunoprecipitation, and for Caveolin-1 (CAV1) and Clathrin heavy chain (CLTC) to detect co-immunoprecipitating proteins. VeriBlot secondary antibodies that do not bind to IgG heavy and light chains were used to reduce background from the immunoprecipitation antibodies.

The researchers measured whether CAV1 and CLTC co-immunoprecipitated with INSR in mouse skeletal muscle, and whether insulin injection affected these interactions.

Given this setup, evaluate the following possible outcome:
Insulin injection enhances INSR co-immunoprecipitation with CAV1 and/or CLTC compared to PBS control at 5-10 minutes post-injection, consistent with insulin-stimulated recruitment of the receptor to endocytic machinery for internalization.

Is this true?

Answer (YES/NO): NO